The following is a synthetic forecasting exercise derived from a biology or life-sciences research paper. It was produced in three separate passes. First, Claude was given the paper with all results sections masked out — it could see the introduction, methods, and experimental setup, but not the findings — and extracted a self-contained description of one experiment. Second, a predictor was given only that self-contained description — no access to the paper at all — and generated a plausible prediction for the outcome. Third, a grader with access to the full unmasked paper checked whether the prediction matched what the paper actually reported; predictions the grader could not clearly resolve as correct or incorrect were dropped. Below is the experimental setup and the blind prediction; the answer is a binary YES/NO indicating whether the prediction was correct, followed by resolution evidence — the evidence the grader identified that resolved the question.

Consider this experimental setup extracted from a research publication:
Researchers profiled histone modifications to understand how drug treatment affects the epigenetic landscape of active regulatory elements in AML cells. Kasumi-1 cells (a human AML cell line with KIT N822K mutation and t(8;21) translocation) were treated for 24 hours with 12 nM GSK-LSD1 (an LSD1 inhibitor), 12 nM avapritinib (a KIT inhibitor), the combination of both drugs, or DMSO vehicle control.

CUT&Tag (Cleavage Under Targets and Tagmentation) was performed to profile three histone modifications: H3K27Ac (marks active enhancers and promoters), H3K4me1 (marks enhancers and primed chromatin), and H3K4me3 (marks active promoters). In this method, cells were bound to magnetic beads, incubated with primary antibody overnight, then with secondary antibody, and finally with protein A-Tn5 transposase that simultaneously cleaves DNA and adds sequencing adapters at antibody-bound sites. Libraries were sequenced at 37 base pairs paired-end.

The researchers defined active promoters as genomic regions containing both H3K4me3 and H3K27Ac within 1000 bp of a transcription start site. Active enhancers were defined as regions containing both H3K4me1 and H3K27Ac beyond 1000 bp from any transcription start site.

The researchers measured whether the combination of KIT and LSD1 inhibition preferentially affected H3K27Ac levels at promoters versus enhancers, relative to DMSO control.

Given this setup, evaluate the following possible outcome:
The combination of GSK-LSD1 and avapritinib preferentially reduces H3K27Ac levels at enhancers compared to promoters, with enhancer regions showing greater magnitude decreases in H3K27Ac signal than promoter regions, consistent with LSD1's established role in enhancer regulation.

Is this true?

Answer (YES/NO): NO